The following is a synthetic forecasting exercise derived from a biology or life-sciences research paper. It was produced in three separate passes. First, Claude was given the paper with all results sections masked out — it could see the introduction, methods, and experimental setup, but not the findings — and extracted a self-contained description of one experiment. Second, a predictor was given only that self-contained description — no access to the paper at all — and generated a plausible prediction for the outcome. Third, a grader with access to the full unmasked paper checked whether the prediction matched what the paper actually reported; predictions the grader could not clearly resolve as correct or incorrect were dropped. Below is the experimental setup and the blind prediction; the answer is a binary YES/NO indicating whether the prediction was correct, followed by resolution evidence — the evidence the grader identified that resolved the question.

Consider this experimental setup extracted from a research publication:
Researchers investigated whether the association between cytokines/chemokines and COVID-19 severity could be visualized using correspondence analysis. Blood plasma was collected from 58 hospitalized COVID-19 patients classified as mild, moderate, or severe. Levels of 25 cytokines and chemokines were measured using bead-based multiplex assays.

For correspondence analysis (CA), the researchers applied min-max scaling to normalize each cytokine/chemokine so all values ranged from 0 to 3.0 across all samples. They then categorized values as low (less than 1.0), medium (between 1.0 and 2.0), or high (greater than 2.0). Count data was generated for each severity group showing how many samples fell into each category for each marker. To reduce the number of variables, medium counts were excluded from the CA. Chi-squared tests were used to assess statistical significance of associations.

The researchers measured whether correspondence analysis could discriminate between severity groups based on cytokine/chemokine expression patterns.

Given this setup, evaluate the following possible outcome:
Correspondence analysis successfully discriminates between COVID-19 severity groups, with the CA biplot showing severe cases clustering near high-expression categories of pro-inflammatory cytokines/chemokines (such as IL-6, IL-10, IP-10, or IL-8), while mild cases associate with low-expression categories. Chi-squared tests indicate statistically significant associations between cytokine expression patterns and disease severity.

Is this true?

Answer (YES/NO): NO